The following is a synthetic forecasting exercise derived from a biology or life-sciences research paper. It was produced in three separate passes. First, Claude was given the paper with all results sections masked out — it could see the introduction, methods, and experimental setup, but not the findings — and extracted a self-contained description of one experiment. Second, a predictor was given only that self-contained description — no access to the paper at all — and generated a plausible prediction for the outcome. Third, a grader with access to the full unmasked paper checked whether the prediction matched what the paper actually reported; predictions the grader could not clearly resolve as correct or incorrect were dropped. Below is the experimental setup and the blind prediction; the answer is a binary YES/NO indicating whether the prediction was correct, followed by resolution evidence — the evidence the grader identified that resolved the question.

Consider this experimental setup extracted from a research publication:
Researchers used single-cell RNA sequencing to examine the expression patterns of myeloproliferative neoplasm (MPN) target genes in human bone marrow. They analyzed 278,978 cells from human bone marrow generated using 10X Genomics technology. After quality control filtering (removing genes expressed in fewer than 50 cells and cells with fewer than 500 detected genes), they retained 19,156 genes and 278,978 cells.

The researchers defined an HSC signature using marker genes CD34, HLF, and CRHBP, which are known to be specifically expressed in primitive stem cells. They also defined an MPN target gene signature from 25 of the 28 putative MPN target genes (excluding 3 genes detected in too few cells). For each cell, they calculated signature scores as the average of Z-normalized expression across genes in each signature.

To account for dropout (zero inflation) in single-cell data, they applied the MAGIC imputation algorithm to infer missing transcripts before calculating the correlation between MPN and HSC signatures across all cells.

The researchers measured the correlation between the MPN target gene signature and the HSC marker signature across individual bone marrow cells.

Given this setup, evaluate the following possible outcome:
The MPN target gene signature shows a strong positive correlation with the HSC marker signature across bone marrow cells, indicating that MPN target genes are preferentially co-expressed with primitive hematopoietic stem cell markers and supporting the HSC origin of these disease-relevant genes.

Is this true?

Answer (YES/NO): NO